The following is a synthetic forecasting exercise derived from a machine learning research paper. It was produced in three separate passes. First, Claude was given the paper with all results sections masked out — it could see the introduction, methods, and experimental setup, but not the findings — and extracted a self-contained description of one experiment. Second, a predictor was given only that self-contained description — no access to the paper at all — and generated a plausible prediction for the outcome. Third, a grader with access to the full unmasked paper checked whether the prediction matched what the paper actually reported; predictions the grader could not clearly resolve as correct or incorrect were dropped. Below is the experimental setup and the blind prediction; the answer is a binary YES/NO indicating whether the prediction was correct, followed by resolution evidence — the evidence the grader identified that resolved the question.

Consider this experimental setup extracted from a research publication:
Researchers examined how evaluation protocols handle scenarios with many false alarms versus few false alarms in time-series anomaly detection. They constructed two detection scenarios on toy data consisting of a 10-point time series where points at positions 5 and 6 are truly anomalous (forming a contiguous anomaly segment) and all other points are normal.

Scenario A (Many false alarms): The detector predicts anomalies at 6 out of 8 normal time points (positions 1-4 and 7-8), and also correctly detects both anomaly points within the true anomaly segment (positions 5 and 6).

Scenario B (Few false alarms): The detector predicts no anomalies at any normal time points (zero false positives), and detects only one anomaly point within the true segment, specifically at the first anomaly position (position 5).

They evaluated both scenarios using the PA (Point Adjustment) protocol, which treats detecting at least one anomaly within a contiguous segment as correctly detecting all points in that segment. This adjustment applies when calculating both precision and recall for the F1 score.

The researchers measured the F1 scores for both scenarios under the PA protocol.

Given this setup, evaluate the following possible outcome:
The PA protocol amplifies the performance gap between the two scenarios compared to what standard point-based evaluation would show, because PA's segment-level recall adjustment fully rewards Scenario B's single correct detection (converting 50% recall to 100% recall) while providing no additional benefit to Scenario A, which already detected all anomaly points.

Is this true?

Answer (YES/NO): NO